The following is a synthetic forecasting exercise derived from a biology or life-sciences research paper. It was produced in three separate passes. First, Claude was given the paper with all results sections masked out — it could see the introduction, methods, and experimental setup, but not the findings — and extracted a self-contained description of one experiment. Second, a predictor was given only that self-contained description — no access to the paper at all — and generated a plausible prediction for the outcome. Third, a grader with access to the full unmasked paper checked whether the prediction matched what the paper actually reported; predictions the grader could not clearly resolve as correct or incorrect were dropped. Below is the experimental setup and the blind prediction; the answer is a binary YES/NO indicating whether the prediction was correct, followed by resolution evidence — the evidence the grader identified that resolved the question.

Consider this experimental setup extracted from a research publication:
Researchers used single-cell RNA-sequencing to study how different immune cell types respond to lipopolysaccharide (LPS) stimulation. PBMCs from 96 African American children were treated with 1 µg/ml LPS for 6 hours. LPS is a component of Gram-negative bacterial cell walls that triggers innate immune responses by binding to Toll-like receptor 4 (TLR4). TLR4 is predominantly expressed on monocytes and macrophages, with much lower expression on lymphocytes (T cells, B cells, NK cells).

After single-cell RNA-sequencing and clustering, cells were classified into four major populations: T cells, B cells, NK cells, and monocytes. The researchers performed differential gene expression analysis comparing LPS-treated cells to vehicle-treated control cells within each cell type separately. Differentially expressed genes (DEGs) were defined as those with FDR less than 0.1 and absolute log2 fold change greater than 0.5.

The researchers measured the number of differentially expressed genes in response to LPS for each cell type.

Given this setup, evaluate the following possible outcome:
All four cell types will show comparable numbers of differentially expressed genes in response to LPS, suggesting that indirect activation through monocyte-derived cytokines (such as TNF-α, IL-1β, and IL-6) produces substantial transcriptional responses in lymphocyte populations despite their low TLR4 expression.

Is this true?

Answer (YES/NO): NO